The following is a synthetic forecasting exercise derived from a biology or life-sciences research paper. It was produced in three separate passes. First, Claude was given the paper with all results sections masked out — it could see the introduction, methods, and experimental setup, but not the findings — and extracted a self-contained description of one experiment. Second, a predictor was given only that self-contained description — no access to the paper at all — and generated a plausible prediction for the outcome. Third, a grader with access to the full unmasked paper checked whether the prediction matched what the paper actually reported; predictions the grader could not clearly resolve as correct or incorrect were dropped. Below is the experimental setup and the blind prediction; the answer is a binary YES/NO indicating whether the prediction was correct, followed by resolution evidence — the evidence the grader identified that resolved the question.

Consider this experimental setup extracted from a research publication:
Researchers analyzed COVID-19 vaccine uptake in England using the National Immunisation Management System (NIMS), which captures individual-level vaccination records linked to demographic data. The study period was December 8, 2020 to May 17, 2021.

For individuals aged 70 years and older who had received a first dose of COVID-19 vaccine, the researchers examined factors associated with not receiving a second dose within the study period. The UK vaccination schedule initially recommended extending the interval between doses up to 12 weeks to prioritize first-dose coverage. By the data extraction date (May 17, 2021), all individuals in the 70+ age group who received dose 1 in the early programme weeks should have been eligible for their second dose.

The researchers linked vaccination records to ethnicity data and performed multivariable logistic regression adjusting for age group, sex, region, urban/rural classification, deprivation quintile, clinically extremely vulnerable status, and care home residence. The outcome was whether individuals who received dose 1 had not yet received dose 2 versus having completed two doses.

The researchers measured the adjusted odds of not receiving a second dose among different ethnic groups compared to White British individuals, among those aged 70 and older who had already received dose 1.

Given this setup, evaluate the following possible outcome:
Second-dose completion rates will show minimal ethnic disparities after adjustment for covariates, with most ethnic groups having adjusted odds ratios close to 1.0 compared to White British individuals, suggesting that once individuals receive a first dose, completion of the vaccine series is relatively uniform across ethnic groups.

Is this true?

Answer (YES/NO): NO